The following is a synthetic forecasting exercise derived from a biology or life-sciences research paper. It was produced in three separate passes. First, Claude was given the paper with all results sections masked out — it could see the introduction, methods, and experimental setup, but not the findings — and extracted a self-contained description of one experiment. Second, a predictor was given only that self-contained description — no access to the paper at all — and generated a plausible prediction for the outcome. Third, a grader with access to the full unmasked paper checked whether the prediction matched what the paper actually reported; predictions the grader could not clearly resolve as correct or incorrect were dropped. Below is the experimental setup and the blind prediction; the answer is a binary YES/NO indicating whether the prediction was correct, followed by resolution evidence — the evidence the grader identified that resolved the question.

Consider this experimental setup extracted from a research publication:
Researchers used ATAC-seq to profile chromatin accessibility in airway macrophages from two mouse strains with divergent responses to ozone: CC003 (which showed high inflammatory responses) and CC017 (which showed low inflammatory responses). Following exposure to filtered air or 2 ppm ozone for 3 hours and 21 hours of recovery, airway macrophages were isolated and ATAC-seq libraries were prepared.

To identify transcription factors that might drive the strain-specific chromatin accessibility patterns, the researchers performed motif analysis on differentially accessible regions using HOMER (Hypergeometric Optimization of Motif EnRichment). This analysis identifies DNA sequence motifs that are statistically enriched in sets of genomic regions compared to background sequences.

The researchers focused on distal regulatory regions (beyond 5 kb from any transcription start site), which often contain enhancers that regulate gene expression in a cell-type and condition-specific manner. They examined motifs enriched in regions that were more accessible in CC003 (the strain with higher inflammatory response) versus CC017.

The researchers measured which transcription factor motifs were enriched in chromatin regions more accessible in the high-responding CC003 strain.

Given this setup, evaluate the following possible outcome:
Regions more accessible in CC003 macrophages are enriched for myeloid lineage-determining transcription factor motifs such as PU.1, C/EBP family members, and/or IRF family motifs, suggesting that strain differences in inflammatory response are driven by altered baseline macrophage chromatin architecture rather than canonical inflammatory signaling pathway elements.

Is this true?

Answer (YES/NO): YES